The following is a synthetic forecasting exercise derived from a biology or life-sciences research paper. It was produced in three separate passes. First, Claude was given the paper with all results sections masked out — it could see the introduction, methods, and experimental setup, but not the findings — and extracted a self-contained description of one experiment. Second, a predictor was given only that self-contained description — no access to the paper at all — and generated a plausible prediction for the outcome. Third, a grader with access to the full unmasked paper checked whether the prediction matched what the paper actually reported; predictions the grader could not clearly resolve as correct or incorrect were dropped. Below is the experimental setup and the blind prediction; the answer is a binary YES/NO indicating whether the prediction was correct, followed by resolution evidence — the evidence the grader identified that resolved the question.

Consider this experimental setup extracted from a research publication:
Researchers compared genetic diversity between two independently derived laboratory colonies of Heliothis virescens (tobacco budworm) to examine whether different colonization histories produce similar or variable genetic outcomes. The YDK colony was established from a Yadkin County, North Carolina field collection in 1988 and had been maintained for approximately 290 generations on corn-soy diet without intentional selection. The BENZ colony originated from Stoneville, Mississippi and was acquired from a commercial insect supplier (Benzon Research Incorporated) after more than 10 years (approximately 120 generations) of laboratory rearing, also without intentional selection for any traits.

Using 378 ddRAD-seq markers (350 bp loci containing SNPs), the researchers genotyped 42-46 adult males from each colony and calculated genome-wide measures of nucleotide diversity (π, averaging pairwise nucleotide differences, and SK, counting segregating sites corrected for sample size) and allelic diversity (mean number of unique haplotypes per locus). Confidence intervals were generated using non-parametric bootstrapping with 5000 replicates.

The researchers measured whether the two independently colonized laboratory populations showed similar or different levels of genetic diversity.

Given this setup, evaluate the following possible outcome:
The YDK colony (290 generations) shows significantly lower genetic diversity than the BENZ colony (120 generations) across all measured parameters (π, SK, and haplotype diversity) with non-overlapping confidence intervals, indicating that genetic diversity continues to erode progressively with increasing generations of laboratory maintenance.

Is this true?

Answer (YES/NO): NO